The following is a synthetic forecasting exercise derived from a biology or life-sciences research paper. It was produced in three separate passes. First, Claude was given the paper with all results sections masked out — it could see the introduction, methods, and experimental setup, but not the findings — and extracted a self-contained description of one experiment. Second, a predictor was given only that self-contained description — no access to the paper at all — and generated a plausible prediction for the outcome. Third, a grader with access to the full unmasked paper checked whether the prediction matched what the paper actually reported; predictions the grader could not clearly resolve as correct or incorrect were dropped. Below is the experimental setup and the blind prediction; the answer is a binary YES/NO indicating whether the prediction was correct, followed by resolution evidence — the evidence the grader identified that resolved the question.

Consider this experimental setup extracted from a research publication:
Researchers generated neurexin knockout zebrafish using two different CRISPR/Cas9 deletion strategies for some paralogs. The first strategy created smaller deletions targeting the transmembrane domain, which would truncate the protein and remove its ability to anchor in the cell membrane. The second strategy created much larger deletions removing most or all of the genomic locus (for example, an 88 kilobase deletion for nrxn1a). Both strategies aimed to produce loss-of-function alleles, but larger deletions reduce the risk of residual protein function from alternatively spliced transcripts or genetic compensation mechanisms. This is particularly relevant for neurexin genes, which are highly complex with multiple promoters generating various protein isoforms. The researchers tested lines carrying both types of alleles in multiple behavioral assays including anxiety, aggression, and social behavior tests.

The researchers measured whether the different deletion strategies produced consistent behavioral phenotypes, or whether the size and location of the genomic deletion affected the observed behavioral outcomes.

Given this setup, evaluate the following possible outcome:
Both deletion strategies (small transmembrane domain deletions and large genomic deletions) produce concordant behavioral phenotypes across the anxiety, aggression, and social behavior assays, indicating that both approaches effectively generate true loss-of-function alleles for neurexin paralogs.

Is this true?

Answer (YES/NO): NO